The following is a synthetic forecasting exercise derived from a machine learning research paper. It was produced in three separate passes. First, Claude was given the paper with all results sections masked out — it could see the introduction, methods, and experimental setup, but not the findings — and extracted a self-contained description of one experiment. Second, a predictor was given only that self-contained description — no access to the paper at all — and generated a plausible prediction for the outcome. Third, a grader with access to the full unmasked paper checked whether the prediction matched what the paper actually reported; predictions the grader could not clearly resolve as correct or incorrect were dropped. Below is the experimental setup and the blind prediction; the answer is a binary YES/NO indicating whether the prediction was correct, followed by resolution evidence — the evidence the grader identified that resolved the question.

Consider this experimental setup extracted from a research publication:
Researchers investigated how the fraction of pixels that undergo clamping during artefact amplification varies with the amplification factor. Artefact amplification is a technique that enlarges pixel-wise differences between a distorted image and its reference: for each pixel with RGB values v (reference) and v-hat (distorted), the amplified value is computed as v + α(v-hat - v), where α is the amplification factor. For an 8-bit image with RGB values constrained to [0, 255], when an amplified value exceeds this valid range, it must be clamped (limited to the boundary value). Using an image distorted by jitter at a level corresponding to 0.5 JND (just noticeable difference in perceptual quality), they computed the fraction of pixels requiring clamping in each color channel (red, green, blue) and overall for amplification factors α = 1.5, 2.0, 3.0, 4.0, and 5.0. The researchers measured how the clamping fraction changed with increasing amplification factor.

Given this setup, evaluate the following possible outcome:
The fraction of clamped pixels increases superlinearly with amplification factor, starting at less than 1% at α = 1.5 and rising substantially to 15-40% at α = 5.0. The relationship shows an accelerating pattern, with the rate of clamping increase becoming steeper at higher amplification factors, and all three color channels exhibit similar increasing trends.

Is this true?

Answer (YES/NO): NO